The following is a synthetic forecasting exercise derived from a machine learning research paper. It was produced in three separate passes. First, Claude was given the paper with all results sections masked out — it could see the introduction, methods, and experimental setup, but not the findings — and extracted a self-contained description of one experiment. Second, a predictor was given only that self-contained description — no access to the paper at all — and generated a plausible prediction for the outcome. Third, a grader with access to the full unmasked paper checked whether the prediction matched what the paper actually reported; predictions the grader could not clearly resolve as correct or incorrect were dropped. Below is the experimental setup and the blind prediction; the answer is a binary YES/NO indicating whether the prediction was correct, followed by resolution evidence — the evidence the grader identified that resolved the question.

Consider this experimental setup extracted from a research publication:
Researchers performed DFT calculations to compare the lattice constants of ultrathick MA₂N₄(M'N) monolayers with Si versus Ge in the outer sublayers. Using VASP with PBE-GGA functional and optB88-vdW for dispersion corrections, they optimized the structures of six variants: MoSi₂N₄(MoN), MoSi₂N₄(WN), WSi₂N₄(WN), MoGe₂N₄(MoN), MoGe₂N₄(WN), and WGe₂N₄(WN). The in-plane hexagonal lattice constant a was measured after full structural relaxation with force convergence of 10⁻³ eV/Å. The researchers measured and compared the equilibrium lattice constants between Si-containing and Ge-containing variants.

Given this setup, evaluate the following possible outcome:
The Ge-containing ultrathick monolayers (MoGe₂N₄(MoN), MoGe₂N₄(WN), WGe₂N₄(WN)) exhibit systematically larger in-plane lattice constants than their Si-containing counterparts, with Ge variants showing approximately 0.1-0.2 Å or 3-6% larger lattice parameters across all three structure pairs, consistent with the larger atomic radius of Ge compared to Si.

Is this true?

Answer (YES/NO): YES